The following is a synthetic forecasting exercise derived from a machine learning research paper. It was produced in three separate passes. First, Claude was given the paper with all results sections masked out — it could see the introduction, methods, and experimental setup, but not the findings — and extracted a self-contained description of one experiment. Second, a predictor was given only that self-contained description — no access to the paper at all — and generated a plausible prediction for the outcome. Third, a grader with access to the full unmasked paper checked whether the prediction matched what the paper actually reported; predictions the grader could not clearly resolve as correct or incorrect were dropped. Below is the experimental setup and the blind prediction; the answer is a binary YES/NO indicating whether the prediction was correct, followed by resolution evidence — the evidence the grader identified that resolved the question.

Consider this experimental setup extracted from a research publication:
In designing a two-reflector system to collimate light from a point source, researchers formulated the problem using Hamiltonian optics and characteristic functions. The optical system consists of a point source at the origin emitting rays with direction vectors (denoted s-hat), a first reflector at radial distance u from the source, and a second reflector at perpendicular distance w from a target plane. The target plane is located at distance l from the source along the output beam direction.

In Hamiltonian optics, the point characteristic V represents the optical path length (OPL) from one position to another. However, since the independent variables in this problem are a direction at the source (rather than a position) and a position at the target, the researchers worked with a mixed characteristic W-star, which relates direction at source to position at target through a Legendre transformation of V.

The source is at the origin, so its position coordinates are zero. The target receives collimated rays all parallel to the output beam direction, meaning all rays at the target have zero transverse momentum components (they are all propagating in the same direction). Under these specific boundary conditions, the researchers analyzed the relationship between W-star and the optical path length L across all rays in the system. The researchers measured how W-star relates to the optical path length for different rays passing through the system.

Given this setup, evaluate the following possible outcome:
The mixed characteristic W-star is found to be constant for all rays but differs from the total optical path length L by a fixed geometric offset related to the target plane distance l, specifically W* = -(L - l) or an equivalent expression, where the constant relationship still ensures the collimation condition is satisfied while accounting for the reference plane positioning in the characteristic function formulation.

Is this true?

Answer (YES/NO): NO